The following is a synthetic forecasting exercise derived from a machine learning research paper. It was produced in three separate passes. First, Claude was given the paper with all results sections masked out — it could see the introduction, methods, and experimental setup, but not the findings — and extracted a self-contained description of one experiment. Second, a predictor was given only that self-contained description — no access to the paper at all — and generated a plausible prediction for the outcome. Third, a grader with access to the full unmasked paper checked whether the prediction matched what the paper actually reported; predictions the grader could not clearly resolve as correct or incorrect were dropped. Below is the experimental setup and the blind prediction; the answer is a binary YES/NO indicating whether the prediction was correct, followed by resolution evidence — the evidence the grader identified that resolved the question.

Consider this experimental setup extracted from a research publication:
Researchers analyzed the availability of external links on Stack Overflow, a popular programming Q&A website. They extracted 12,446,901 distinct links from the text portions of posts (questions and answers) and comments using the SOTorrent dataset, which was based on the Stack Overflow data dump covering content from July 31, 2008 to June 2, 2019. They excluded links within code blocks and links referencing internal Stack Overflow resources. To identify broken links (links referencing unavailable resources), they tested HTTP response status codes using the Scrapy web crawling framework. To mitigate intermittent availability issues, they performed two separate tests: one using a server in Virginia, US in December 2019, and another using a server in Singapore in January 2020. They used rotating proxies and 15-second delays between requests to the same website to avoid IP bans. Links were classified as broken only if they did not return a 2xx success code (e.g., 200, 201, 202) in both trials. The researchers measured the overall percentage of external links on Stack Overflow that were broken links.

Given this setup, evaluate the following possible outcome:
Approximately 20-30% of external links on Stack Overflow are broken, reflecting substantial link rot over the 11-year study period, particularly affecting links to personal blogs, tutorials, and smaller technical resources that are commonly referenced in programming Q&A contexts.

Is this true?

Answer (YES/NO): NO